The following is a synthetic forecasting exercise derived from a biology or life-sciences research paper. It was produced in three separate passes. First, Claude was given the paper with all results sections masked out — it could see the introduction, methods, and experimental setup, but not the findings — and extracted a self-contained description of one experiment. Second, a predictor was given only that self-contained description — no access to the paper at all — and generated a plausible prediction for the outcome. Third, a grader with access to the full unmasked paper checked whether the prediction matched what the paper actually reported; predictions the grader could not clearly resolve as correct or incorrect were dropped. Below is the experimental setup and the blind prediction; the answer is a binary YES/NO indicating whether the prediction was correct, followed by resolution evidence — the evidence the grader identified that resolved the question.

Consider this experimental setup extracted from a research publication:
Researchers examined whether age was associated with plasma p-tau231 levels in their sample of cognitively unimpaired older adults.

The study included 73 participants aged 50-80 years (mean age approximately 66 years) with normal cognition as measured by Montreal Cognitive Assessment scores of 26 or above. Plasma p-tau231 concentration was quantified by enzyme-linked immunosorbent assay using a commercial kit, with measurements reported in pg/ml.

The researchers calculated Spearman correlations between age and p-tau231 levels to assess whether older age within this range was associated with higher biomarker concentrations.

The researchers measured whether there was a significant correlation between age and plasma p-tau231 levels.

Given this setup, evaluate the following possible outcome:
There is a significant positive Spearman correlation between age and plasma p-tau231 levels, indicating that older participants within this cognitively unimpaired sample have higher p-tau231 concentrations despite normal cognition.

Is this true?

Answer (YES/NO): NO